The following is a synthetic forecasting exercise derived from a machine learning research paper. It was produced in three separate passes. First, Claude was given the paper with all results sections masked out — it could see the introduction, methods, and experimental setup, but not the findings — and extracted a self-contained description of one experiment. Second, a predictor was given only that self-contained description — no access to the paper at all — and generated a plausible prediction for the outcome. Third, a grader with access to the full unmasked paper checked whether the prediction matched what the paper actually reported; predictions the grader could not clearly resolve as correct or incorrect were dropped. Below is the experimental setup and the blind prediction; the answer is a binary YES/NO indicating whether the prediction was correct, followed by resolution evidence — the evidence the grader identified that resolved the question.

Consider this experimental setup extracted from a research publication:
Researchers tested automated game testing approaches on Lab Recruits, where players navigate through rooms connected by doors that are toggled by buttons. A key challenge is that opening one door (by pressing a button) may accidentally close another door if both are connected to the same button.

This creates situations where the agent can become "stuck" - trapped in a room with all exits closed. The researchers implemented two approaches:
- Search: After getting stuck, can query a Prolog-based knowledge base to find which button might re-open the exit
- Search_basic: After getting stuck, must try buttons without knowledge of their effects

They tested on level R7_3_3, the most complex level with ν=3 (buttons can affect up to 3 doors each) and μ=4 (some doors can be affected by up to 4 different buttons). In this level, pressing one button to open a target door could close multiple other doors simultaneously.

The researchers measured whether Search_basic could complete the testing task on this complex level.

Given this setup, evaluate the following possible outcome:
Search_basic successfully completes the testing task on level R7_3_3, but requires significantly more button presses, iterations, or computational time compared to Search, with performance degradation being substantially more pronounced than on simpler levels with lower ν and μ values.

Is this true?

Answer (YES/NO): NO